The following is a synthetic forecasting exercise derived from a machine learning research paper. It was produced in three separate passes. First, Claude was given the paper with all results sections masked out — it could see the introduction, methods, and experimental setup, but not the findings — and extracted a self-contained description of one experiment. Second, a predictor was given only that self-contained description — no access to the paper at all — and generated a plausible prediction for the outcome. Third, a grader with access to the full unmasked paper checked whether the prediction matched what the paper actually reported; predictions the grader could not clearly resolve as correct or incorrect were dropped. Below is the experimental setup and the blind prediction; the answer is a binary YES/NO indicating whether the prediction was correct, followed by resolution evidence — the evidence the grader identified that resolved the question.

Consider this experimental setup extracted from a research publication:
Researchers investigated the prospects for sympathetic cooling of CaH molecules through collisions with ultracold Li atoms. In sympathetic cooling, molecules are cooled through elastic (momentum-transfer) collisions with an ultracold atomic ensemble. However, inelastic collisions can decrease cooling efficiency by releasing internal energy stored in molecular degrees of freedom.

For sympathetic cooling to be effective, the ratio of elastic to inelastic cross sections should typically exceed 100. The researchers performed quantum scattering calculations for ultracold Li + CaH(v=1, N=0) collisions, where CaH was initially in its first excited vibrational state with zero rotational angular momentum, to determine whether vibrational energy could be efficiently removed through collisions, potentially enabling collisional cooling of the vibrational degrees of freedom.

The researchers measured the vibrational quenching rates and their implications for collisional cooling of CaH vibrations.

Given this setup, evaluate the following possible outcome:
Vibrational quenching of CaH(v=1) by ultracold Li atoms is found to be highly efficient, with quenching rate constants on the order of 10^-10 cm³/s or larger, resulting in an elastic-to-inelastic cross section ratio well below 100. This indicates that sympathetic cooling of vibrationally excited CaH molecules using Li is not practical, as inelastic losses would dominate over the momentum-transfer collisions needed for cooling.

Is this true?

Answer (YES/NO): NO